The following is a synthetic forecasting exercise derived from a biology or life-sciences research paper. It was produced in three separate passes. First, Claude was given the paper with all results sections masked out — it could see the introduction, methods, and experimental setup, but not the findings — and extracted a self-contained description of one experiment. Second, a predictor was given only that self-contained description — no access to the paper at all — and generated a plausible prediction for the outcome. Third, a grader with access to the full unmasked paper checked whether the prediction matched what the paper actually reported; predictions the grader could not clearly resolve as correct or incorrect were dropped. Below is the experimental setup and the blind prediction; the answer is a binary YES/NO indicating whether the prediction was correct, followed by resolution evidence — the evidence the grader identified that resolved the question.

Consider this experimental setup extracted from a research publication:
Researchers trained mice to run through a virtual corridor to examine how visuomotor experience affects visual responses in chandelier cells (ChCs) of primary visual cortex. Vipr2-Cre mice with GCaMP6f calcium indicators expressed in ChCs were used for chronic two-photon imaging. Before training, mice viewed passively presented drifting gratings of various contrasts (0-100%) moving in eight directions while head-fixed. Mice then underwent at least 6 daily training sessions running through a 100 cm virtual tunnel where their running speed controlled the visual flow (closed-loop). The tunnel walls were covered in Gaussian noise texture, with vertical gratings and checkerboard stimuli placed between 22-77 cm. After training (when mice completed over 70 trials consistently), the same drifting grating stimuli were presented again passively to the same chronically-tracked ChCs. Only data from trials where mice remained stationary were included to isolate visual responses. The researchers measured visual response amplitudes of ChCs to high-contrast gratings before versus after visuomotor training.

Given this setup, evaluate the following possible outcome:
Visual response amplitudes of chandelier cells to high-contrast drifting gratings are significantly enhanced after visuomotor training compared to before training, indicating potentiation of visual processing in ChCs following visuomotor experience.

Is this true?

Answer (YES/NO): NO